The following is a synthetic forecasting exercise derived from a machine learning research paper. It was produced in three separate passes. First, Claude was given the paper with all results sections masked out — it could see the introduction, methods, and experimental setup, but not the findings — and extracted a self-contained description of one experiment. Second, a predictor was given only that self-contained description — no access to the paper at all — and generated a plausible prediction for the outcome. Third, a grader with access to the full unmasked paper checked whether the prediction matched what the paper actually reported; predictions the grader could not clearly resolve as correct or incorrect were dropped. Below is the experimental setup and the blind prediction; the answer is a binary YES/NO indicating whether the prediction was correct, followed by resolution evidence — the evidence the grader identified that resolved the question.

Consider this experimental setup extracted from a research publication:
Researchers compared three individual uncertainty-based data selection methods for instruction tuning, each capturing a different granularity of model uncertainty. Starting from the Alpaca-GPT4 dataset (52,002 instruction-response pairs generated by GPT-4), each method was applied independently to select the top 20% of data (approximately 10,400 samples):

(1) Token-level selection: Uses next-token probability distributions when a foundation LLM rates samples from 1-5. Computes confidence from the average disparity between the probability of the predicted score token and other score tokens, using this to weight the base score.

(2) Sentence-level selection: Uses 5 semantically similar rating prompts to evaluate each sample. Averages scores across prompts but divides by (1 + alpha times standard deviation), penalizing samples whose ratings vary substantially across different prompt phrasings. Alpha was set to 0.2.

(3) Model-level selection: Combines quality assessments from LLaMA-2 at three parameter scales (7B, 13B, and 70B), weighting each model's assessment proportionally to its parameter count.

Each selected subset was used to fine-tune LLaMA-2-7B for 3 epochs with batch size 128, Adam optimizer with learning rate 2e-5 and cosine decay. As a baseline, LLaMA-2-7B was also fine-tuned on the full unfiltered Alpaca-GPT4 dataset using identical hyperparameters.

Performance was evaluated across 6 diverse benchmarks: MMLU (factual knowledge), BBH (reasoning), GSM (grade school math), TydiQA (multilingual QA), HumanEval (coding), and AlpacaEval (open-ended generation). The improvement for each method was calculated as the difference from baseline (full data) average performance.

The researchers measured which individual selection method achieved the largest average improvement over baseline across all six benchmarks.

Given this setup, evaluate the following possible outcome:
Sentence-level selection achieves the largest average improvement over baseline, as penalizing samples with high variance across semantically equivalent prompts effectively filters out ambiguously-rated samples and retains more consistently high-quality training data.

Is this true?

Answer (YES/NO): YES